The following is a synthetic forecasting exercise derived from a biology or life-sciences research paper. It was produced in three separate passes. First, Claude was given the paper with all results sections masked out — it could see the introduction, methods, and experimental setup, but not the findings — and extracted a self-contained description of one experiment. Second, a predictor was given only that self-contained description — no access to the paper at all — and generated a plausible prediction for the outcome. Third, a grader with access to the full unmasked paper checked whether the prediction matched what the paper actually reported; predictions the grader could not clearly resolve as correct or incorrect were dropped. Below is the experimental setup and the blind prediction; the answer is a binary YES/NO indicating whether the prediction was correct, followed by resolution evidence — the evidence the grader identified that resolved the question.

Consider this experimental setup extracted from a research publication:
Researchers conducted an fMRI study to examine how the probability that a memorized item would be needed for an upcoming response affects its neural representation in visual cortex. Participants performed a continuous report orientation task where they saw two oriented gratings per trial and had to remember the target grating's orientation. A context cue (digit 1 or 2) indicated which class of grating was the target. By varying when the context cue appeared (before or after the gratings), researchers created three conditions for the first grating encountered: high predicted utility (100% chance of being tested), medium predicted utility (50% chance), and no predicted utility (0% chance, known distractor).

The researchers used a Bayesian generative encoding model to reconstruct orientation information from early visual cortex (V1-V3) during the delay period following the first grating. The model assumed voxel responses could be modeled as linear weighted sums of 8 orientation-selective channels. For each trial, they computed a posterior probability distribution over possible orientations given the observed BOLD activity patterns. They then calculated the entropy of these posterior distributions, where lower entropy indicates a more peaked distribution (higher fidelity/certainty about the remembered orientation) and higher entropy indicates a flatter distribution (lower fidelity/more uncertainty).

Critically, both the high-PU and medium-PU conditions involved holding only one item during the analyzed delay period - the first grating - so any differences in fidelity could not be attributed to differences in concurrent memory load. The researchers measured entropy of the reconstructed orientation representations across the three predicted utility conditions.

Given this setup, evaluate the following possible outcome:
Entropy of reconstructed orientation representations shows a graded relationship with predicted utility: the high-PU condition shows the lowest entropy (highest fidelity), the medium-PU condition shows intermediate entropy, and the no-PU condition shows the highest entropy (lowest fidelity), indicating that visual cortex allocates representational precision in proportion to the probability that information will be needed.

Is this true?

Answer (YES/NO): YES